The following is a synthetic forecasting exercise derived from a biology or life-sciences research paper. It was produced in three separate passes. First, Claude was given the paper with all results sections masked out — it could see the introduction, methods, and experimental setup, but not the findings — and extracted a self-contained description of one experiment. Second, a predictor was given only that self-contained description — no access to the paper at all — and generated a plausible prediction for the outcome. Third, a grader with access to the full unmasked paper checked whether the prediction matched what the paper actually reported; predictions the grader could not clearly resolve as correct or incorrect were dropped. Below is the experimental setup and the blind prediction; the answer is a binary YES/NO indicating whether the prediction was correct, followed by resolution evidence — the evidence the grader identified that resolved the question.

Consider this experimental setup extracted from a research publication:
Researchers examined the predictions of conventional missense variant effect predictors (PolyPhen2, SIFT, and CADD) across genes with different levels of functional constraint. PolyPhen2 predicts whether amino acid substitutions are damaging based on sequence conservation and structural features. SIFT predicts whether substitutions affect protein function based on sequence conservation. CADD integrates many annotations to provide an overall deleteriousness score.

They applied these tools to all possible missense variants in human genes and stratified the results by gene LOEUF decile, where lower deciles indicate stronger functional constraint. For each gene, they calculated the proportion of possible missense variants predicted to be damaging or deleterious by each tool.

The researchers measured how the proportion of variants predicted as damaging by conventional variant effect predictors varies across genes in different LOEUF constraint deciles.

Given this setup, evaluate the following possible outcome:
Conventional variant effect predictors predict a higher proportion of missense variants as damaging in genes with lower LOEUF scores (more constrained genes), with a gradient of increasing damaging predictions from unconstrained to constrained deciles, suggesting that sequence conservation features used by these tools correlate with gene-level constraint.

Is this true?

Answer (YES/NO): NO